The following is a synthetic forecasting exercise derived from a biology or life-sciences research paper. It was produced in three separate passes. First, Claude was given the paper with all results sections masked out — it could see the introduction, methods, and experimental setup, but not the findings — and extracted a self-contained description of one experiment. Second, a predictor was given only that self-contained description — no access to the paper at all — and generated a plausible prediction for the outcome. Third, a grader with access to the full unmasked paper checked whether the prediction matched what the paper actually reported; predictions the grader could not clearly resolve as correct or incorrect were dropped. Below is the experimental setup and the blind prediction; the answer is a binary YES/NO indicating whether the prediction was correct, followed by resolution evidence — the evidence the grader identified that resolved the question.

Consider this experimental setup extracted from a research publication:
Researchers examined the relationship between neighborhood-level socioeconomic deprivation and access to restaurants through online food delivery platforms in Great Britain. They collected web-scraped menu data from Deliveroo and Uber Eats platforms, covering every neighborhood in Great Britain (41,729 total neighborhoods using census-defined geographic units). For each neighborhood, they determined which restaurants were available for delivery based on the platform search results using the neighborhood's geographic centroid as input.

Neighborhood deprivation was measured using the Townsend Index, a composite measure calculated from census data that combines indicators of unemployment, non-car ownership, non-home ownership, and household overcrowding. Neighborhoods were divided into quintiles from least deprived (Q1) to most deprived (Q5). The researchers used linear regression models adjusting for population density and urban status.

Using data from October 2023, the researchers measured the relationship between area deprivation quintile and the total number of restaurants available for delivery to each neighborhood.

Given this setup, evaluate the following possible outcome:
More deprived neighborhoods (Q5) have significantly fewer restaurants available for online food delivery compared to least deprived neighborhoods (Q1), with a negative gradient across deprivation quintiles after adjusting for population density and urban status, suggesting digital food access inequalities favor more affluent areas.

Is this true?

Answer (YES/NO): NO